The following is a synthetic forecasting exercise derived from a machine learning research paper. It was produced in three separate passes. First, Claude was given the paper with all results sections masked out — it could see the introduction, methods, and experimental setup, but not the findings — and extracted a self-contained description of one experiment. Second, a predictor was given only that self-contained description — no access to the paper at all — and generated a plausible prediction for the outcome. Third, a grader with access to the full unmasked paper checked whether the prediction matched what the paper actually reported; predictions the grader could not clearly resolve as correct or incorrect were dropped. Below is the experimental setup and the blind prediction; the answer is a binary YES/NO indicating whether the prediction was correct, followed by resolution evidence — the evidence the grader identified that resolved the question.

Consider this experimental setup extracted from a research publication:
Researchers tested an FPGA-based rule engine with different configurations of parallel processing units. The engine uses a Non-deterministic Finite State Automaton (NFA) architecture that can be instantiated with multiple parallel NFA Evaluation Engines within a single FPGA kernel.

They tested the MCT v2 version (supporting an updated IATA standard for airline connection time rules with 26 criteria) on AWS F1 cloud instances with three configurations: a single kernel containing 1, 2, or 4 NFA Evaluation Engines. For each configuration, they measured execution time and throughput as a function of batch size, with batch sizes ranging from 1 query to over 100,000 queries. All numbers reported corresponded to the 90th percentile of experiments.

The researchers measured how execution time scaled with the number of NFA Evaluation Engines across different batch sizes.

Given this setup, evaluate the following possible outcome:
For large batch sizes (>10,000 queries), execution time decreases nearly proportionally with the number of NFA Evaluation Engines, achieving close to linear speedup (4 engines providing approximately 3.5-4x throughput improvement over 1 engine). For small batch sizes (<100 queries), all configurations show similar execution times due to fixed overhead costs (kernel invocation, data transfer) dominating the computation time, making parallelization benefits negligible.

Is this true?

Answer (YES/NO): NO